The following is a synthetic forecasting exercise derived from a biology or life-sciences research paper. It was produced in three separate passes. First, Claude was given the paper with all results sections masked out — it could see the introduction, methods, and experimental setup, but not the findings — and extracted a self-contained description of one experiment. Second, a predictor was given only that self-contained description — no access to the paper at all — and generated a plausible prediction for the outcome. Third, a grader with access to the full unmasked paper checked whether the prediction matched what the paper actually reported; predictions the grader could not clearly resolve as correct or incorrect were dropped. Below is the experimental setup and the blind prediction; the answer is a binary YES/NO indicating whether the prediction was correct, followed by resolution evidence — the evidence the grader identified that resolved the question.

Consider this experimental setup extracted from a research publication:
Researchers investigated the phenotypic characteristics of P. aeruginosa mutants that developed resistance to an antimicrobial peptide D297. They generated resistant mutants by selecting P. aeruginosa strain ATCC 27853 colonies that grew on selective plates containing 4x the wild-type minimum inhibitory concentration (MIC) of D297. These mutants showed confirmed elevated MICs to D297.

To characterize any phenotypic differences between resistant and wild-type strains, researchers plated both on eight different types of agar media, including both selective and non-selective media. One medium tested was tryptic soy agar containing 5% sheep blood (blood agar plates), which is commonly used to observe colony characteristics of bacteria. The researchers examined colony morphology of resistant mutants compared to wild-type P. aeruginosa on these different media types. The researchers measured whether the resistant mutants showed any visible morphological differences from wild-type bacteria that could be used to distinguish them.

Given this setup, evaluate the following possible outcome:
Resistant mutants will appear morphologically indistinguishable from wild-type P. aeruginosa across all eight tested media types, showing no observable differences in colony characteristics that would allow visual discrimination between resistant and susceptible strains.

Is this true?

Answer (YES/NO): NO